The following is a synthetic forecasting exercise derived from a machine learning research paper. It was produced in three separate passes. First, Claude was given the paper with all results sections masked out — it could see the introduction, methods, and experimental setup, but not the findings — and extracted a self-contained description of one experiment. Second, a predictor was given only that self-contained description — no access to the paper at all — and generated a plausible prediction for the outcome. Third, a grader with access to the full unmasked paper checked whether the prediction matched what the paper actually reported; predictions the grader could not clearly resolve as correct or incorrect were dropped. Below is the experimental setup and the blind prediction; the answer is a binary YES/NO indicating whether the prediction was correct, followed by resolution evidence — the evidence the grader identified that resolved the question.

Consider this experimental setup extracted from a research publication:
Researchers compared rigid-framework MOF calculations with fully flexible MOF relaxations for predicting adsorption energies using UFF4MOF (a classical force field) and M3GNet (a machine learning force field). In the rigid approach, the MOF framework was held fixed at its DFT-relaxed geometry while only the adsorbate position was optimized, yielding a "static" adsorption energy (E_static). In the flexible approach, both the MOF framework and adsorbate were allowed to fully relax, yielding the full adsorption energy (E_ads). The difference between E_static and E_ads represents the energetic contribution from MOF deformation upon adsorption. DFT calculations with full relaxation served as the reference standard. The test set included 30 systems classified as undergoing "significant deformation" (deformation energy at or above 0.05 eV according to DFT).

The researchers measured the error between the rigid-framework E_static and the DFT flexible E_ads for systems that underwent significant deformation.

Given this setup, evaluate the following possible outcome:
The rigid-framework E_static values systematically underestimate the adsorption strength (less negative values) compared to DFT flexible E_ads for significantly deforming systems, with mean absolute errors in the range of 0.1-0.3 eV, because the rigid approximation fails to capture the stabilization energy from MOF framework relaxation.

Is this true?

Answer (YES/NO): NO